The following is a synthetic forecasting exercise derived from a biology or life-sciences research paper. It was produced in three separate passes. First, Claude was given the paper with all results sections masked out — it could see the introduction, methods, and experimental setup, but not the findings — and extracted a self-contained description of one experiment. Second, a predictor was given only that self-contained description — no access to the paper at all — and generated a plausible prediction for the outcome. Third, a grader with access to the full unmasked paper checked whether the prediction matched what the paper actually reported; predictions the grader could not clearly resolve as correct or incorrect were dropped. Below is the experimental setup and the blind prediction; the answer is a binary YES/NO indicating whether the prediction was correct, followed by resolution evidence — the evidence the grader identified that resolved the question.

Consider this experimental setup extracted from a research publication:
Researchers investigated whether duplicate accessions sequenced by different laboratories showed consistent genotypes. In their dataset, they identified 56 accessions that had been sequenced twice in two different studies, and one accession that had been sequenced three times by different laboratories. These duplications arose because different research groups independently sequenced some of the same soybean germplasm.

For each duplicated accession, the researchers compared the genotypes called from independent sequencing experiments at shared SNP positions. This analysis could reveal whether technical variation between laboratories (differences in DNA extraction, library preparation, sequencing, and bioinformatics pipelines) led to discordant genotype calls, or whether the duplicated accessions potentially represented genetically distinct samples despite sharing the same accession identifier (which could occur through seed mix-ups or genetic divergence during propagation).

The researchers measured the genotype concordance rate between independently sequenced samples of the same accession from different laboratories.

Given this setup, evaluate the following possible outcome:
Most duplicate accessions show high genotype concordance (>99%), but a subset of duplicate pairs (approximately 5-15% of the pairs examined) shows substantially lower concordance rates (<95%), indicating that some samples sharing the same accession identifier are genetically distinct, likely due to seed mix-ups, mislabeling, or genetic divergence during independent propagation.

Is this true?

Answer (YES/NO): NO